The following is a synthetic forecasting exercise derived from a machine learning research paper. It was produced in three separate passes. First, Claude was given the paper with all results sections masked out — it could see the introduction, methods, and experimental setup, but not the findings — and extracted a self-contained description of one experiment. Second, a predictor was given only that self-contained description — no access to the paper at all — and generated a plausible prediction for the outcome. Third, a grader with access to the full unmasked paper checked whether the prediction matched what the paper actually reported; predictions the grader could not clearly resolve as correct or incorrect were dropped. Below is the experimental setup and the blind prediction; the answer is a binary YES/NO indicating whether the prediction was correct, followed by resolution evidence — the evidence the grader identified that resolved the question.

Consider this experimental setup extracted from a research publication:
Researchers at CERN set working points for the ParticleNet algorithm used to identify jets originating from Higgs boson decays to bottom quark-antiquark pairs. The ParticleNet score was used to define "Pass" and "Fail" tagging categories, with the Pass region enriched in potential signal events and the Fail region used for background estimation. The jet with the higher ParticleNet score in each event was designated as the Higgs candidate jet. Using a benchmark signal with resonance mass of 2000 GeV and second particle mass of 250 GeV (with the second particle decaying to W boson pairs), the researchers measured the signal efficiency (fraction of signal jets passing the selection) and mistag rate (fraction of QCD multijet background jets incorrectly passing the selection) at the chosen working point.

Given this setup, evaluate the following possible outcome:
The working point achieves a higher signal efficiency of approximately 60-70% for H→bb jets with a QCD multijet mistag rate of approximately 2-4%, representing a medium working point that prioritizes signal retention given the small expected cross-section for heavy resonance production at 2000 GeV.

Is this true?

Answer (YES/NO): NO